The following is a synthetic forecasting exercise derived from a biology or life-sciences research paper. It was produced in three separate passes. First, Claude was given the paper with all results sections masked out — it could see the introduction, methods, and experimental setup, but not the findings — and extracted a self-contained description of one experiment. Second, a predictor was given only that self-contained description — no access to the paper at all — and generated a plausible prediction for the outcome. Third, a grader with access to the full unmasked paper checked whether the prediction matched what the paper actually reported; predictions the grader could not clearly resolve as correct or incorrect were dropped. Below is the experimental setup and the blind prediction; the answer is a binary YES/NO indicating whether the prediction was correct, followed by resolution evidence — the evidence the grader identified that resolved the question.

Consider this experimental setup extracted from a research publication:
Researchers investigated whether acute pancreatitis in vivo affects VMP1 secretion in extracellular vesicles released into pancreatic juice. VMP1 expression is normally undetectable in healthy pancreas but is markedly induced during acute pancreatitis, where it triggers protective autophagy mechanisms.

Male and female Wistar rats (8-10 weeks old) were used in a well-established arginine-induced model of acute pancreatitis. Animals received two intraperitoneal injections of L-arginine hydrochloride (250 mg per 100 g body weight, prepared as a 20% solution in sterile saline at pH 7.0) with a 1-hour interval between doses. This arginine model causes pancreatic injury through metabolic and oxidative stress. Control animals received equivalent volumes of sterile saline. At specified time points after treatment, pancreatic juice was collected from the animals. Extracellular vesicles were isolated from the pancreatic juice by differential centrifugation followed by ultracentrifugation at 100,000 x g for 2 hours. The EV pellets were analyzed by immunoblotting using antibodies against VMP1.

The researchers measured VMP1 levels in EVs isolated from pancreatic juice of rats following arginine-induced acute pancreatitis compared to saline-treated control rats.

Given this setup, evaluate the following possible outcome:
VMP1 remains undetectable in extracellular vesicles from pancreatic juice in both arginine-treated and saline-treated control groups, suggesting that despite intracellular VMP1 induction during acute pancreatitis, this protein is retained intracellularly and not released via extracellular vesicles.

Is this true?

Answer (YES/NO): NO